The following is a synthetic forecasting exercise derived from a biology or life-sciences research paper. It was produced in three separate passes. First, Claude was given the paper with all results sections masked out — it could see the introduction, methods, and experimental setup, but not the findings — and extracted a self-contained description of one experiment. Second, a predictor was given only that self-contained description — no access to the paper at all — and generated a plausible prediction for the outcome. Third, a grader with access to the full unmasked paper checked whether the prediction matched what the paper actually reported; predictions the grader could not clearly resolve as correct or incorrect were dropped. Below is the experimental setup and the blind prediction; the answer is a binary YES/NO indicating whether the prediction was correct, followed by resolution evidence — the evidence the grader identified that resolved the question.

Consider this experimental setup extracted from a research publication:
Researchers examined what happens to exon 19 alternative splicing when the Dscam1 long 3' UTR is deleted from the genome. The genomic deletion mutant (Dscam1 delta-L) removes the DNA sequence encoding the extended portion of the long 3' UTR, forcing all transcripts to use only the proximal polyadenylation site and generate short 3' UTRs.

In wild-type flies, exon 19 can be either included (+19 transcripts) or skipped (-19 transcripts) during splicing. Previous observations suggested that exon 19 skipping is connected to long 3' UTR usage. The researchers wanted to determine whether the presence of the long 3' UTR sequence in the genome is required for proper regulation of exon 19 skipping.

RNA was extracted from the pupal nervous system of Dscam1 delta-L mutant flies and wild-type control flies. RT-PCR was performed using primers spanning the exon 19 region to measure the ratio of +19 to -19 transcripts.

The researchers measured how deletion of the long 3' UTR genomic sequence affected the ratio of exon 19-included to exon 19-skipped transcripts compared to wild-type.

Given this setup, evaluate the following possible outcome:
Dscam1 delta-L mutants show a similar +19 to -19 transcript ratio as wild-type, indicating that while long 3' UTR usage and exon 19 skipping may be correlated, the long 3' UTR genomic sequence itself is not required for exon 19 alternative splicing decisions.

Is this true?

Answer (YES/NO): NO